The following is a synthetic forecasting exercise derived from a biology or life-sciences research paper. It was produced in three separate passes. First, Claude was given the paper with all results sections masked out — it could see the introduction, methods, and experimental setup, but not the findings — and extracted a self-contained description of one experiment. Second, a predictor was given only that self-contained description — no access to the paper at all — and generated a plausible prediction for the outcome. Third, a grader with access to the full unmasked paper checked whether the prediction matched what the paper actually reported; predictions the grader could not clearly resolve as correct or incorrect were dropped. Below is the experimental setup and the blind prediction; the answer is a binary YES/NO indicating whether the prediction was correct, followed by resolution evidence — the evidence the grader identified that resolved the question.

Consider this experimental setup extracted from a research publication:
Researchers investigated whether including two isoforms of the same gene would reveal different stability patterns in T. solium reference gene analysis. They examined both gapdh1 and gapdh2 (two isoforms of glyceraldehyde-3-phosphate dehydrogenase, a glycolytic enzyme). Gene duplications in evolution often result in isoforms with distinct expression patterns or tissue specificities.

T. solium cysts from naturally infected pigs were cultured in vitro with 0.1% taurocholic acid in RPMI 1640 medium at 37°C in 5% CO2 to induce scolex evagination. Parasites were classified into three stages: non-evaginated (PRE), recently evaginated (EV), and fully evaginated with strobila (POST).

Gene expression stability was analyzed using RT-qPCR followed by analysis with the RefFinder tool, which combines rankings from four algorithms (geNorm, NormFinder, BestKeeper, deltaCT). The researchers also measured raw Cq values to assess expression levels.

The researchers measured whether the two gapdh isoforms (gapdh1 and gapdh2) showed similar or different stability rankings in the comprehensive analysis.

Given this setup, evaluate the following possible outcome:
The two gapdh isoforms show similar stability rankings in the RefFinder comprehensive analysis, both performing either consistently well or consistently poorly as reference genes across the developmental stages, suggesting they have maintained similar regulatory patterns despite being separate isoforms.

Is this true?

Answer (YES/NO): NO